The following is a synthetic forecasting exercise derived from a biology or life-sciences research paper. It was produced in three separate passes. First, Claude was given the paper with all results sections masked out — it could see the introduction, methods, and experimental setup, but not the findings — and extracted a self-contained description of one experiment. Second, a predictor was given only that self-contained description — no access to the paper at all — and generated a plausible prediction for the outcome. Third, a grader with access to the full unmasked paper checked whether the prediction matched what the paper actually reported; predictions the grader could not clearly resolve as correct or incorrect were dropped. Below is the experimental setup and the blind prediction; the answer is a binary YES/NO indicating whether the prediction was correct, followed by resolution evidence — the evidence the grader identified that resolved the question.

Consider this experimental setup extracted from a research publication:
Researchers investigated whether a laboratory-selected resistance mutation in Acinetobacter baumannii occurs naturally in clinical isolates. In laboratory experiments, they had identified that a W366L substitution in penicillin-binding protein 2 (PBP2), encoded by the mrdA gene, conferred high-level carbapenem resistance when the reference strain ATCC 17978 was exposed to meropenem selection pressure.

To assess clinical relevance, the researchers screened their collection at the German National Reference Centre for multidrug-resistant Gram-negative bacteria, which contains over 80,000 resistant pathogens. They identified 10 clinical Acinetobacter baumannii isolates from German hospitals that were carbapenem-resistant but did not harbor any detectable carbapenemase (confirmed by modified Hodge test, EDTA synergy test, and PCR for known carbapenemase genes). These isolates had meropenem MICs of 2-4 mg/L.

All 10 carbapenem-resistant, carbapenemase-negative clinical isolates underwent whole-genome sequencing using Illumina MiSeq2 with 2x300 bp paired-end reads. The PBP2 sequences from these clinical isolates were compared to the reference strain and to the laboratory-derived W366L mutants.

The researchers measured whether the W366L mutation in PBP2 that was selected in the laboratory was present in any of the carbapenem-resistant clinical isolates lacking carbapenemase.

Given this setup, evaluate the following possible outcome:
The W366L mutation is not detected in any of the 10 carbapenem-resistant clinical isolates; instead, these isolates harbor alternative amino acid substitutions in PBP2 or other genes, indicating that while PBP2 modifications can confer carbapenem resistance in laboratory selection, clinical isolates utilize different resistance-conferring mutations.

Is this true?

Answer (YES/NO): YES